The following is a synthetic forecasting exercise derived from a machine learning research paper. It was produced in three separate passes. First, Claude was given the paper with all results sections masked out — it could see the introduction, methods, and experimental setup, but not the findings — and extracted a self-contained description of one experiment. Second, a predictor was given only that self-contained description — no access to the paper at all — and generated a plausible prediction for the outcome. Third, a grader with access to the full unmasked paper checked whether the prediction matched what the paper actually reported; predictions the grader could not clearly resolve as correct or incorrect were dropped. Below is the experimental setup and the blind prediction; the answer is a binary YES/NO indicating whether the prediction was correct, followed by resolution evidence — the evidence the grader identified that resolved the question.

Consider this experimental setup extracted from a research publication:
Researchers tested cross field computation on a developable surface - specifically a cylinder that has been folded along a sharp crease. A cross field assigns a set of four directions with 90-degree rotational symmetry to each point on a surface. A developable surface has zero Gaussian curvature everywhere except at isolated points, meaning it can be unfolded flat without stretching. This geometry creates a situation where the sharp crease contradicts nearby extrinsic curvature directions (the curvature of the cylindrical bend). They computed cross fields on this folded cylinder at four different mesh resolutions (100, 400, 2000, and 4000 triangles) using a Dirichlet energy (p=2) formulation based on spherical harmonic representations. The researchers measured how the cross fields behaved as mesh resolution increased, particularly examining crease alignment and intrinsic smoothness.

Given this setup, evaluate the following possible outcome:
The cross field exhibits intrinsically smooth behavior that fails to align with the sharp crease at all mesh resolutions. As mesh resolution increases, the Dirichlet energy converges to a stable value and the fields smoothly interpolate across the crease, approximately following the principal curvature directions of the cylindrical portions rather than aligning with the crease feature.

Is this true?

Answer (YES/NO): NO